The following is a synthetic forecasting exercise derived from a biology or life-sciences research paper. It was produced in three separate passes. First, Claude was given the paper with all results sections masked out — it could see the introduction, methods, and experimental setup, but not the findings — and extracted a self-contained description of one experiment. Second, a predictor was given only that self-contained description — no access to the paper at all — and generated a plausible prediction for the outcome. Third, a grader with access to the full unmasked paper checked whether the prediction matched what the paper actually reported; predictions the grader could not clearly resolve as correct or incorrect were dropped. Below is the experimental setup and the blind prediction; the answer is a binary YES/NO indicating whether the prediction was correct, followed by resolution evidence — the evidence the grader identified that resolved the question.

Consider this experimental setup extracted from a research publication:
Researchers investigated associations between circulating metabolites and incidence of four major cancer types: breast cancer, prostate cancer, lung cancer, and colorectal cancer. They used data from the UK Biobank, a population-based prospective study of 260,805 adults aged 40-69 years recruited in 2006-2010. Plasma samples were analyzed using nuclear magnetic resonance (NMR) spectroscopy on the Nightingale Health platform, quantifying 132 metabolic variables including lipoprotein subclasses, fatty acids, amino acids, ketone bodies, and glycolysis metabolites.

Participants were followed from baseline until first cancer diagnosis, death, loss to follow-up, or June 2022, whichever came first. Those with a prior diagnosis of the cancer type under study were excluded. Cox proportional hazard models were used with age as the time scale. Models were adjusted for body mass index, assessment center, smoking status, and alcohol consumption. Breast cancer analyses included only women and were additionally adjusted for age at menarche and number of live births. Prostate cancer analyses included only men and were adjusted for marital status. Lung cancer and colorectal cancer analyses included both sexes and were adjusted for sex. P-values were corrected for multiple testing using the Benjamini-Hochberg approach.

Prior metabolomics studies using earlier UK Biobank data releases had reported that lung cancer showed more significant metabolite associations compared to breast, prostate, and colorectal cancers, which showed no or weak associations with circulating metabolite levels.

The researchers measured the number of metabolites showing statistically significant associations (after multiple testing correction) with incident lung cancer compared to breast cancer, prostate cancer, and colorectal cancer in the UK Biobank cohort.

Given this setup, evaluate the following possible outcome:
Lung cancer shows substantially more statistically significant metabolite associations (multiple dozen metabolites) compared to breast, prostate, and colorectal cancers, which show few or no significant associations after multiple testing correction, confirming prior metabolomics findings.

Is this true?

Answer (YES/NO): YES